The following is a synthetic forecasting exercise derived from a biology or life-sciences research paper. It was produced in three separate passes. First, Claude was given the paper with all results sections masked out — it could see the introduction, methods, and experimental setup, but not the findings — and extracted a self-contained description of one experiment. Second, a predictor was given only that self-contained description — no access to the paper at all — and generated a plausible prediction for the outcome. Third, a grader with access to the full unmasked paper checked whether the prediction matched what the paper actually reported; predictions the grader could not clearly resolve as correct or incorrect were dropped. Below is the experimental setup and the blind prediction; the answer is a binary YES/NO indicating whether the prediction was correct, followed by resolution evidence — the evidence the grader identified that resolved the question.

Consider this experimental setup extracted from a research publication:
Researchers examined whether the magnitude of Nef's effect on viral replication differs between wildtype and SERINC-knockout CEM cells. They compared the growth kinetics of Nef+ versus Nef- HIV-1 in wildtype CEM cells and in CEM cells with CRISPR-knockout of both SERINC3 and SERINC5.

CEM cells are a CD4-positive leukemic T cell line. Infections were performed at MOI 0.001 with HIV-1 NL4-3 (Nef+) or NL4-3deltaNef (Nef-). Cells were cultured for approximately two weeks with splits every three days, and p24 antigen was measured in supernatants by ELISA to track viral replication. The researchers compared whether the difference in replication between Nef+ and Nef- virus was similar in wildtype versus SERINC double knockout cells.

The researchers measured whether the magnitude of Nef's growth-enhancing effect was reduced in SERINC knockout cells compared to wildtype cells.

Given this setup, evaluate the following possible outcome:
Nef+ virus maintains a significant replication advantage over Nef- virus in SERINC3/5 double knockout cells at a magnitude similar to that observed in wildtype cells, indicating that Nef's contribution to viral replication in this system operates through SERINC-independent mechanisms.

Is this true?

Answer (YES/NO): YES